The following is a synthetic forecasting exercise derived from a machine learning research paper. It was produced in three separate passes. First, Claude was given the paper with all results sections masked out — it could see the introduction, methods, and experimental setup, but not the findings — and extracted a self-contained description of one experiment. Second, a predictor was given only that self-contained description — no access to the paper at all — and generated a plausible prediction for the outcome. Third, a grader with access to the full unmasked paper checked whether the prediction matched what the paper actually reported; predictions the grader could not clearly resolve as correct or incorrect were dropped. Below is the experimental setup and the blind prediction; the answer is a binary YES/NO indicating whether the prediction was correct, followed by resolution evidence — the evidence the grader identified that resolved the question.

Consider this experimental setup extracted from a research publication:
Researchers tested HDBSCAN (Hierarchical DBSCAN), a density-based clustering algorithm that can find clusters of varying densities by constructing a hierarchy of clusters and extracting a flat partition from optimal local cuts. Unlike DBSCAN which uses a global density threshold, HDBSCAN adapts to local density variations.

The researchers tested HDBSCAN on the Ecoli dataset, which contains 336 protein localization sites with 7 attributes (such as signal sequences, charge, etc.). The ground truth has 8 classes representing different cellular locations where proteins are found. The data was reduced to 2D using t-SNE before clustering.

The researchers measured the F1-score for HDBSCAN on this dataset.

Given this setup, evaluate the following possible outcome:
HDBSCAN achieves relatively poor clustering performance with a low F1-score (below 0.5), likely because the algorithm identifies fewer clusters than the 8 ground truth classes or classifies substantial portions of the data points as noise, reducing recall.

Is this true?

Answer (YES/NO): YES